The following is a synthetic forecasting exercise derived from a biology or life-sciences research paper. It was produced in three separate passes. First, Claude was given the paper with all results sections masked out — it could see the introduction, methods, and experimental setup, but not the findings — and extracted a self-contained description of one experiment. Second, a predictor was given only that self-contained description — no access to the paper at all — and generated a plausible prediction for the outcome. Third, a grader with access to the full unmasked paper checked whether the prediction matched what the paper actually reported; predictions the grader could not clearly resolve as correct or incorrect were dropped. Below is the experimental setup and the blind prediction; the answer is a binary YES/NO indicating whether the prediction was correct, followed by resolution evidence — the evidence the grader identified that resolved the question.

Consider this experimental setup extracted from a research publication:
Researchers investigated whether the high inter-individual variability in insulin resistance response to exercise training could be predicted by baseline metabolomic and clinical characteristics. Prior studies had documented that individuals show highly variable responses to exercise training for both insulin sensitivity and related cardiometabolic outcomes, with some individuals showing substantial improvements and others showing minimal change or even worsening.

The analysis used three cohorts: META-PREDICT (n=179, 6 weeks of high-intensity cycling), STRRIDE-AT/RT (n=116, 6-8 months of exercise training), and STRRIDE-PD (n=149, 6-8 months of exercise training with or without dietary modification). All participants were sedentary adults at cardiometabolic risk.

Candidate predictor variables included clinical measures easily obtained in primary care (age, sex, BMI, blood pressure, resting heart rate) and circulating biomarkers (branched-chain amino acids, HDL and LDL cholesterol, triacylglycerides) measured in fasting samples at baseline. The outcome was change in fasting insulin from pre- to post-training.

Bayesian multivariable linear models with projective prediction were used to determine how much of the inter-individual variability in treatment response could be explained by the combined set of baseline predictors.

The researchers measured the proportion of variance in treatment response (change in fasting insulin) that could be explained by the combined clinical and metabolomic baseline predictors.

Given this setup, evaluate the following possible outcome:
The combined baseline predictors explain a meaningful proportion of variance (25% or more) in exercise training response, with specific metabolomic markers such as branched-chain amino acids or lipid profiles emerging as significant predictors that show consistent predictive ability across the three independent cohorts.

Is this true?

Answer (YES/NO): NO